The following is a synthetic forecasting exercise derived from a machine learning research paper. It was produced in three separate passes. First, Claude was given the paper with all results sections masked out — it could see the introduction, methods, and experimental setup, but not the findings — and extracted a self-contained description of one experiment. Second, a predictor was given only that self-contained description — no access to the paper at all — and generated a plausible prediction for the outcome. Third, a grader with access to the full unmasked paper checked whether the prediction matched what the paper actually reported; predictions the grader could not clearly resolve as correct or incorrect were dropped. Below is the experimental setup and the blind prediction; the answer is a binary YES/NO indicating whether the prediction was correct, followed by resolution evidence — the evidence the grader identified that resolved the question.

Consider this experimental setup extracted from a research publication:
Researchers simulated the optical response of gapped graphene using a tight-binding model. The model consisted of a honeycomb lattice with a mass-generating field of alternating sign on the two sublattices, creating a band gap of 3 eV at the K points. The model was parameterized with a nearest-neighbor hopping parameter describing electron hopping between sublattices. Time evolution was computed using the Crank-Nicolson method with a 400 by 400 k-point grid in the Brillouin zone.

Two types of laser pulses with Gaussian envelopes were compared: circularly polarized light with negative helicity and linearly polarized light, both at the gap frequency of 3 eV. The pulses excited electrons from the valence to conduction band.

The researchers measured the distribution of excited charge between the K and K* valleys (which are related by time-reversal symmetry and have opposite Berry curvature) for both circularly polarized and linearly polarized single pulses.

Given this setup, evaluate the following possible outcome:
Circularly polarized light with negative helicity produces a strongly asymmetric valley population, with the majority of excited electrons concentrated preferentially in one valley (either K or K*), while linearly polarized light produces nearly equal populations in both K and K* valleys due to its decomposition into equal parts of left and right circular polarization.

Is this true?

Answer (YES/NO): YES